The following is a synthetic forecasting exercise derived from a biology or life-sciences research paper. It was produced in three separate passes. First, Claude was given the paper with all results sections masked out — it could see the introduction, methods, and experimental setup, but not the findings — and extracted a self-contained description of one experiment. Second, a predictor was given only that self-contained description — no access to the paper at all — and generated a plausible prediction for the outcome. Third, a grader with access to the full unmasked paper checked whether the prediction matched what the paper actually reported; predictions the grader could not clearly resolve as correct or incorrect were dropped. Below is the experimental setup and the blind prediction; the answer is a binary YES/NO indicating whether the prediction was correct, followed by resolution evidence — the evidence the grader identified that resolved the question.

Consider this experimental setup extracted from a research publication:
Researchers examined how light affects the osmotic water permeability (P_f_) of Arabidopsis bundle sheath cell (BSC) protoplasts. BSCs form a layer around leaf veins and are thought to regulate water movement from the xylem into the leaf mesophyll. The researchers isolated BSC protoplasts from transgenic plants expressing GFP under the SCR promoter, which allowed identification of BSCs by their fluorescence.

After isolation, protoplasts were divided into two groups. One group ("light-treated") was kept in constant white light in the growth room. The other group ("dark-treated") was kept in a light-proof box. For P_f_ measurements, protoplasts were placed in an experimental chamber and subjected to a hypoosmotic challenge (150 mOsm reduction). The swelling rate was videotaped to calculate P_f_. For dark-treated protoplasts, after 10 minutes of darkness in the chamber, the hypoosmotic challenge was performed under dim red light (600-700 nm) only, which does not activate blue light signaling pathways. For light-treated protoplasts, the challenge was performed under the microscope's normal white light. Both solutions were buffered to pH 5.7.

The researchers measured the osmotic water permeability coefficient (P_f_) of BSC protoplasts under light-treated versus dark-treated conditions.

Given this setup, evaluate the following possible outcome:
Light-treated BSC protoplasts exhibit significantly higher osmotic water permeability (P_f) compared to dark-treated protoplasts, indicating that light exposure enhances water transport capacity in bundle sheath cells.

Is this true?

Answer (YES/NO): YES